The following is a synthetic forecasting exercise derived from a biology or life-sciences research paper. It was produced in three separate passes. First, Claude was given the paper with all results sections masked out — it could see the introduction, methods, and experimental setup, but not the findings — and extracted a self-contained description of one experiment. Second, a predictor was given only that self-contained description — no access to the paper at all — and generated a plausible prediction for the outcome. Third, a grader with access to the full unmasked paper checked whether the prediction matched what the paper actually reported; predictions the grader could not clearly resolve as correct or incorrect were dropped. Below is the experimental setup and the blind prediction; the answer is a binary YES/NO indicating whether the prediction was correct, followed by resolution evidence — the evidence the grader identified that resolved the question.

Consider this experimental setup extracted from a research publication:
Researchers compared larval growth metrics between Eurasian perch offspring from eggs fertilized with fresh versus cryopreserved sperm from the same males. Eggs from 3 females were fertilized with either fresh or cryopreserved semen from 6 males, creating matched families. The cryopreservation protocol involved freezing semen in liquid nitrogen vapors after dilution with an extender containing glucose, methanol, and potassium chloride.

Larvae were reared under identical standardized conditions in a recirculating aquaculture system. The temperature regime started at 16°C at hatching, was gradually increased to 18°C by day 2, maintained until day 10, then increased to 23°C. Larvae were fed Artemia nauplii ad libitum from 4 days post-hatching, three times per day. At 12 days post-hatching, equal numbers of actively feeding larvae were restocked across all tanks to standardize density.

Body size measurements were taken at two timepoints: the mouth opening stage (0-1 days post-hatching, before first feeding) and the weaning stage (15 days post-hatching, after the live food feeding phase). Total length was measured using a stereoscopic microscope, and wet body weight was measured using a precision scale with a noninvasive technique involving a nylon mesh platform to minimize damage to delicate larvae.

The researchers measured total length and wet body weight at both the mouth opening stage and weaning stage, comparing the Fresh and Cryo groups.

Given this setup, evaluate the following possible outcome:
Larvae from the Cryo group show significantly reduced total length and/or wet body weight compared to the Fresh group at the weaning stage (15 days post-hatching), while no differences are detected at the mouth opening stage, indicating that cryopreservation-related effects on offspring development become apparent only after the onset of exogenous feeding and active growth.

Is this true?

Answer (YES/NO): NO